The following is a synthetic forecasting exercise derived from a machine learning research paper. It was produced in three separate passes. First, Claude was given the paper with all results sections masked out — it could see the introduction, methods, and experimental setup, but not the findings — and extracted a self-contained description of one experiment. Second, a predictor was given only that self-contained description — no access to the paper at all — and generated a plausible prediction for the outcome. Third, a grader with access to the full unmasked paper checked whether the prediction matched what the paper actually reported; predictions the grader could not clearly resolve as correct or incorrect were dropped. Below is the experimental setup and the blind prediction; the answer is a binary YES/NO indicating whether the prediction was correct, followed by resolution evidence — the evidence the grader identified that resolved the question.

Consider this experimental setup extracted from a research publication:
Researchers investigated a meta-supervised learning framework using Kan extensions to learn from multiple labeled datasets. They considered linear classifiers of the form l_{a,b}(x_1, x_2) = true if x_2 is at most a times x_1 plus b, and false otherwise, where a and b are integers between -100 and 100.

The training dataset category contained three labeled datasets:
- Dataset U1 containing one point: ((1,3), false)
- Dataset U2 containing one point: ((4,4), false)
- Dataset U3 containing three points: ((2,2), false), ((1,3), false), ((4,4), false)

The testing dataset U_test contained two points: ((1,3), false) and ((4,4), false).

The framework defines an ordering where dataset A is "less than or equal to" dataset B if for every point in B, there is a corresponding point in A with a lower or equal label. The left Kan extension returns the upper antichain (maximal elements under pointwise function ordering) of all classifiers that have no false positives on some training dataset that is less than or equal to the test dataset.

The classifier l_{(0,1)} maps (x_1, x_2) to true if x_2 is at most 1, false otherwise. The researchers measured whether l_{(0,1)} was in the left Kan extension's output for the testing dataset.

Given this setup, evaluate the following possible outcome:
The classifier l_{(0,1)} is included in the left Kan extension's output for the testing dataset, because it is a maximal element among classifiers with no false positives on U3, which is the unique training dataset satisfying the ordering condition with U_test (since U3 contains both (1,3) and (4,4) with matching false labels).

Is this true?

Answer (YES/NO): YES